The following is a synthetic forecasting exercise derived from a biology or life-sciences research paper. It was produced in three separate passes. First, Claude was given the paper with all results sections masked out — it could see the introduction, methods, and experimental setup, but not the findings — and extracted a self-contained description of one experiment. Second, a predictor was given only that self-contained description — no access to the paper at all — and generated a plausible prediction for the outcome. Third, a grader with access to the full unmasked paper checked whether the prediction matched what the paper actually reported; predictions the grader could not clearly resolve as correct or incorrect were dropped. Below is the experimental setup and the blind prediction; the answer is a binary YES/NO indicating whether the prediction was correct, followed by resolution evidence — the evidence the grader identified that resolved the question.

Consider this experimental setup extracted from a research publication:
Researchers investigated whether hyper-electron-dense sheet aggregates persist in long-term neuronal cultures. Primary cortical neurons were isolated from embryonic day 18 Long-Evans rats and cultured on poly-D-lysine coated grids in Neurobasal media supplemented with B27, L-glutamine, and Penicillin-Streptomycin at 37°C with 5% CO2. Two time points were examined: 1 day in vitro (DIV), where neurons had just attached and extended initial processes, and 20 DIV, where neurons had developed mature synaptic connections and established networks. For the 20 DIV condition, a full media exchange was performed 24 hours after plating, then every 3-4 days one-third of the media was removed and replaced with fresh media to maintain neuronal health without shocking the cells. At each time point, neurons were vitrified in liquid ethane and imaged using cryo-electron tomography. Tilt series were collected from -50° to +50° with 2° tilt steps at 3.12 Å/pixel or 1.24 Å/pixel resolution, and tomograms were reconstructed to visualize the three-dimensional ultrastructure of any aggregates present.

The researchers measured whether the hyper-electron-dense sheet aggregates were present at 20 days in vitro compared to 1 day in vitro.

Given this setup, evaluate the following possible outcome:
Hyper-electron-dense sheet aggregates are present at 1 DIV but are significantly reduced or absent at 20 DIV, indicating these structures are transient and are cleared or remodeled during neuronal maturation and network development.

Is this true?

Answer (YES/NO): NO